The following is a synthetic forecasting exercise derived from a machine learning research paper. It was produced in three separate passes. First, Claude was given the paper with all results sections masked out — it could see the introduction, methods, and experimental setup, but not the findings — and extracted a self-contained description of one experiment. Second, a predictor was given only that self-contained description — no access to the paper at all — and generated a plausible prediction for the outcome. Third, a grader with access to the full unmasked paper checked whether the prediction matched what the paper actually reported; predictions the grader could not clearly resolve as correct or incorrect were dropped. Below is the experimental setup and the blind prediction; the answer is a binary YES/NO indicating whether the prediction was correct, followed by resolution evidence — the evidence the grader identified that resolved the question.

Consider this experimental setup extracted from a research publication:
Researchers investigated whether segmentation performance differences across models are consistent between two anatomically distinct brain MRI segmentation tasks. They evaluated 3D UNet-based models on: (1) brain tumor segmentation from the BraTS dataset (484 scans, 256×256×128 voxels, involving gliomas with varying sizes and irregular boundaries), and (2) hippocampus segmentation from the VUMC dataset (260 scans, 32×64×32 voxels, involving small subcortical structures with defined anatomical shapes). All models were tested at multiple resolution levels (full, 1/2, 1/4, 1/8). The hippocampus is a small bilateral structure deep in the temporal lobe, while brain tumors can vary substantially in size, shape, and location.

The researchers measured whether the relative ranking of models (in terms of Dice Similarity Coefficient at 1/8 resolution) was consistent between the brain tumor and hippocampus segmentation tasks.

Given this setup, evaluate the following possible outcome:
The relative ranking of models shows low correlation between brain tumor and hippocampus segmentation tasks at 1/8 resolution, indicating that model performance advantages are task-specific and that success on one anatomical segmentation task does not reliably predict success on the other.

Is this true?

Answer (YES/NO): NO